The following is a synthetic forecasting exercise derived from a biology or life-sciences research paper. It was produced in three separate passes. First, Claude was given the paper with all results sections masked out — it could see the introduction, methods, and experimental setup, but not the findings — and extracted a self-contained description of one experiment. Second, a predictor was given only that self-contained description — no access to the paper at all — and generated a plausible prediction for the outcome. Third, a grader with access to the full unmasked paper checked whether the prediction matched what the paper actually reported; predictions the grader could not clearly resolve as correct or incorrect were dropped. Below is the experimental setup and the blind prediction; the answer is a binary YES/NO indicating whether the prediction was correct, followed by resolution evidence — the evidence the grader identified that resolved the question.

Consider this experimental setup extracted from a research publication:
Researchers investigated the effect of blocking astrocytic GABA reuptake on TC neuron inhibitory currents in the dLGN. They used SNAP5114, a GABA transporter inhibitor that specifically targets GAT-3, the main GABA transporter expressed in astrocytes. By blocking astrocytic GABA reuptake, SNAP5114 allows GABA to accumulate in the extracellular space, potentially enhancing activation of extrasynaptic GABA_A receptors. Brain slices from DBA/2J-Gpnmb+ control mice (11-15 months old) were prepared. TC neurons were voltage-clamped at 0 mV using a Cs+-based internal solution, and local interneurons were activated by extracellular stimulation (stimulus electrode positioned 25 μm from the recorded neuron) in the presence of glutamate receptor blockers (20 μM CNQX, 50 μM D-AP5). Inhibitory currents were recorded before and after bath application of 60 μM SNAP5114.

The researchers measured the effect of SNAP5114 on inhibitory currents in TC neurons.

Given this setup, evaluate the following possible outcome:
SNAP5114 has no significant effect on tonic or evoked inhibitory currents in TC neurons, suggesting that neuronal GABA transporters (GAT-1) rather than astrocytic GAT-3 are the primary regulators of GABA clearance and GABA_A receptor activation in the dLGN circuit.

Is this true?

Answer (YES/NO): NO